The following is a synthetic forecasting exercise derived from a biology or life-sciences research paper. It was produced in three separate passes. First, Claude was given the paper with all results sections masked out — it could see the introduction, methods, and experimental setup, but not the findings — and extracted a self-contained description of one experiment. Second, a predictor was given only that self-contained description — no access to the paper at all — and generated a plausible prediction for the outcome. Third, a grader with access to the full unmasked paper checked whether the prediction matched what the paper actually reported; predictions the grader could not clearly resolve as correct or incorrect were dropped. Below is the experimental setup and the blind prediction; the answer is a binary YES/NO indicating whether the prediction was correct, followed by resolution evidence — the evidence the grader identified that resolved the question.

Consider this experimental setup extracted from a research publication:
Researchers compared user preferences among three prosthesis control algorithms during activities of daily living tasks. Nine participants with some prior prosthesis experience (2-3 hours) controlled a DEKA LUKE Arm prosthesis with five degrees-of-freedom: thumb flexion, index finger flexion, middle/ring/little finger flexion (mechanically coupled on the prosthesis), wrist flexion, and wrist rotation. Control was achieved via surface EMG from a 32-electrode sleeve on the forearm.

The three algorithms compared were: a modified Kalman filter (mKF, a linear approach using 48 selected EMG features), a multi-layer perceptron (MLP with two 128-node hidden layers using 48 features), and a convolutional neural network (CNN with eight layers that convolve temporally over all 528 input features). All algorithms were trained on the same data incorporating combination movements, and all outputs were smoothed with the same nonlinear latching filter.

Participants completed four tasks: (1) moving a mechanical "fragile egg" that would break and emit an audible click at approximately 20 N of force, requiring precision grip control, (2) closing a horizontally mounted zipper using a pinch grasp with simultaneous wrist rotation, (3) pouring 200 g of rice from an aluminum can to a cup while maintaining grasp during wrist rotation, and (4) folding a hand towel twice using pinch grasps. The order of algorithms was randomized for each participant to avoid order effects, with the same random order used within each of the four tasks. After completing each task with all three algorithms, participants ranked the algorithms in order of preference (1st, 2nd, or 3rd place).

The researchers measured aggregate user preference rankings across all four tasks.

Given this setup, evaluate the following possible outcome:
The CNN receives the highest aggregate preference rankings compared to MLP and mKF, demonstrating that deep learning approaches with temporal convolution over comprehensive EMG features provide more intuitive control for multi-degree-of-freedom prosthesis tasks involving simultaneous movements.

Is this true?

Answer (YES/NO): YES